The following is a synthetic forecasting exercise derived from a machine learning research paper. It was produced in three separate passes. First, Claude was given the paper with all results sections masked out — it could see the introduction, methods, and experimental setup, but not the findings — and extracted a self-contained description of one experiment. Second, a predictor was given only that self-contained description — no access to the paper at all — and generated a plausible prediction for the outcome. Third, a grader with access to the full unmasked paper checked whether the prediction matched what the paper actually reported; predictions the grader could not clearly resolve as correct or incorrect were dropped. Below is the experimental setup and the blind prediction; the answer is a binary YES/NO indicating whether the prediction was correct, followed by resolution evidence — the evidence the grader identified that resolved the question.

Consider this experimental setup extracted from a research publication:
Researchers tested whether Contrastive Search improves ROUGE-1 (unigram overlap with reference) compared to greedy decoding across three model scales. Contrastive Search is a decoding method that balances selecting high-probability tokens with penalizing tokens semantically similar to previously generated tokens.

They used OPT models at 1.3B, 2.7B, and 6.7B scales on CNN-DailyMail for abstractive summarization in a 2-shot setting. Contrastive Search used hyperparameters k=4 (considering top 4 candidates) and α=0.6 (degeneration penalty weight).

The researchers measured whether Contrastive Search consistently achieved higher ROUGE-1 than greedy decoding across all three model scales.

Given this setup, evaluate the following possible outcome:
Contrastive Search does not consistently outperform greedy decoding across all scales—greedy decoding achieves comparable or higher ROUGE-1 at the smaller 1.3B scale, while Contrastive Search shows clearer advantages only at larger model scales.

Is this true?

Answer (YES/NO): NO